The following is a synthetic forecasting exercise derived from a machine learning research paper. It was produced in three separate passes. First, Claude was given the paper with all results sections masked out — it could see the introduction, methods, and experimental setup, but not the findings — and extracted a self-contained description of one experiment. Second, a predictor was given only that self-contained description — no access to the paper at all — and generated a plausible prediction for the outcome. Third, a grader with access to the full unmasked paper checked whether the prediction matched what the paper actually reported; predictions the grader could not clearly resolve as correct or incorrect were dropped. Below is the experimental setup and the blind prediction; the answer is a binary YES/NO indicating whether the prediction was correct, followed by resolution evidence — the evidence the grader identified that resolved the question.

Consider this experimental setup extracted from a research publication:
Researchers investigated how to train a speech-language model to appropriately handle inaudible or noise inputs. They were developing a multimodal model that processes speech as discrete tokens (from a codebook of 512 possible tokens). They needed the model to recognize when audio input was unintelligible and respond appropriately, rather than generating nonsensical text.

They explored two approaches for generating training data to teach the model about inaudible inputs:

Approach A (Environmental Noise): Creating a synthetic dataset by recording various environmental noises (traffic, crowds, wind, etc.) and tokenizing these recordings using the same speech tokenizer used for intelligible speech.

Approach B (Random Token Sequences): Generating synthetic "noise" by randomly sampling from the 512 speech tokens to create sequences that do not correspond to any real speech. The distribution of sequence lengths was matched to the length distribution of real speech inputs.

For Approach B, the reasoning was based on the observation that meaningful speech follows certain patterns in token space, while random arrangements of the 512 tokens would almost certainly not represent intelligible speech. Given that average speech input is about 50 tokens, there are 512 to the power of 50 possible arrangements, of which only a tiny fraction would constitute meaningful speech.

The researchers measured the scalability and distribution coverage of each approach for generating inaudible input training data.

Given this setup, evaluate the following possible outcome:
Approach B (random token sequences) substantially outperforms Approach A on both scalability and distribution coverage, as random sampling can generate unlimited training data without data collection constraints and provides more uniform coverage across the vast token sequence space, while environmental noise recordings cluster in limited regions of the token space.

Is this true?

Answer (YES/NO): NO